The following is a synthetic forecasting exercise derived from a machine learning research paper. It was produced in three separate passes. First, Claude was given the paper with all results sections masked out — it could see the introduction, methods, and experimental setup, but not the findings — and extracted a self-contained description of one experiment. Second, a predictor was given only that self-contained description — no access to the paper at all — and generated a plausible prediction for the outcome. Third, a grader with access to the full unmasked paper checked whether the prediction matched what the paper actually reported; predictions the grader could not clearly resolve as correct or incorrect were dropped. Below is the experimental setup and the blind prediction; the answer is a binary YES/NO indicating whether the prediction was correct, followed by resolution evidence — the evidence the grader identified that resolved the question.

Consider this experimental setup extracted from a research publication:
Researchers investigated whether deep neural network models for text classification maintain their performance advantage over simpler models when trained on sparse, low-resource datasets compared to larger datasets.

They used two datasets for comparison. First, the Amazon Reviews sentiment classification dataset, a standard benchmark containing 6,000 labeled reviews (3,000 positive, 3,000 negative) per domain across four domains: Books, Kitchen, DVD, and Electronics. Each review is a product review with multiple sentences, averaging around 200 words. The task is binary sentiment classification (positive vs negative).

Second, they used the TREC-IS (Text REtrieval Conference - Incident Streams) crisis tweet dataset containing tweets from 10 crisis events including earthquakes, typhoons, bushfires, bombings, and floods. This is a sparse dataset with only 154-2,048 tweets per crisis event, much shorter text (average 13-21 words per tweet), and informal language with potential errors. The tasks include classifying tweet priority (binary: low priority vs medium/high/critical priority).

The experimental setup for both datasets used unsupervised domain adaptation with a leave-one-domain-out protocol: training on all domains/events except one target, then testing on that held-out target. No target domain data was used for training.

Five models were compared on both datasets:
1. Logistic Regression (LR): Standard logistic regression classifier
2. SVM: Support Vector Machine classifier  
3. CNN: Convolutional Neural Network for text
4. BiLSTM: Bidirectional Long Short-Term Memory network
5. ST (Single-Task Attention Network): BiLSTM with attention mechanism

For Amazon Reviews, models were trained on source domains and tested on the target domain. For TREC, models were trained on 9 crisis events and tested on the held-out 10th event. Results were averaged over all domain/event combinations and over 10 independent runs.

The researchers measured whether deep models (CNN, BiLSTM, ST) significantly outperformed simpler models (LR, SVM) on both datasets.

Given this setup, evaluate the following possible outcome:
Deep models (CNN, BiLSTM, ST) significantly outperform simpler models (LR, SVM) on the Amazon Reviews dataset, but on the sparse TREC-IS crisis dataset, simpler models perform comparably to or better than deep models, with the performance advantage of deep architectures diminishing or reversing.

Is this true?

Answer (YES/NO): YES